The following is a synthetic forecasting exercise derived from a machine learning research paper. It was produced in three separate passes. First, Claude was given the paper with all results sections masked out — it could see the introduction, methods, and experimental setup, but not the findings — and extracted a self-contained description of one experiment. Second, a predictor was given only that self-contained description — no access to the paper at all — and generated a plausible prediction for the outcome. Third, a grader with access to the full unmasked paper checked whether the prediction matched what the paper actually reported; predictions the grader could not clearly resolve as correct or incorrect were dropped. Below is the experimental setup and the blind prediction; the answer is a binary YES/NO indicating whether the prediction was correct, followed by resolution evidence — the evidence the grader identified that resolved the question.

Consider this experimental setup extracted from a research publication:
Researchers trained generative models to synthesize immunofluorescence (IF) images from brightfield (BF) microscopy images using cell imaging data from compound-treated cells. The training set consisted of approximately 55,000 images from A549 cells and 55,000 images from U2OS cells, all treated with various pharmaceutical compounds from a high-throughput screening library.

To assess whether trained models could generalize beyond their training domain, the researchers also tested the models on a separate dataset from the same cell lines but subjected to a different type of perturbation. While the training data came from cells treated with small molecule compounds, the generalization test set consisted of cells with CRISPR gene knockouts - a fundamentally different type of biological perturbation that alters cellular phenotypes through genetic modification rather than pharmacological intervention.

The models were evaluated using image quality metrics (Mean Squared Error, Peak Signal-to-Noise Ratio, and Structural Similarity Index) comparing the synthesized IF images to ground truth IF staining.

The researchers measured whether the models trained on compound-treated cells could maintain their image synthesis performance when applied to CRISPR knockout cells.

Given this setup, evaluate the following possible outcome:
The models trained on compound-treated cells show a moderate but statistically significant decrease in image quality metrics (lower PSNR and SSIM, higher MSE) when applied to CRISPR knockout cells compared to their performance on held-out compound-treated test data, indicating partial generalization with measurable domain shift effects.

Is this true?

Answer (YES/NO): NO